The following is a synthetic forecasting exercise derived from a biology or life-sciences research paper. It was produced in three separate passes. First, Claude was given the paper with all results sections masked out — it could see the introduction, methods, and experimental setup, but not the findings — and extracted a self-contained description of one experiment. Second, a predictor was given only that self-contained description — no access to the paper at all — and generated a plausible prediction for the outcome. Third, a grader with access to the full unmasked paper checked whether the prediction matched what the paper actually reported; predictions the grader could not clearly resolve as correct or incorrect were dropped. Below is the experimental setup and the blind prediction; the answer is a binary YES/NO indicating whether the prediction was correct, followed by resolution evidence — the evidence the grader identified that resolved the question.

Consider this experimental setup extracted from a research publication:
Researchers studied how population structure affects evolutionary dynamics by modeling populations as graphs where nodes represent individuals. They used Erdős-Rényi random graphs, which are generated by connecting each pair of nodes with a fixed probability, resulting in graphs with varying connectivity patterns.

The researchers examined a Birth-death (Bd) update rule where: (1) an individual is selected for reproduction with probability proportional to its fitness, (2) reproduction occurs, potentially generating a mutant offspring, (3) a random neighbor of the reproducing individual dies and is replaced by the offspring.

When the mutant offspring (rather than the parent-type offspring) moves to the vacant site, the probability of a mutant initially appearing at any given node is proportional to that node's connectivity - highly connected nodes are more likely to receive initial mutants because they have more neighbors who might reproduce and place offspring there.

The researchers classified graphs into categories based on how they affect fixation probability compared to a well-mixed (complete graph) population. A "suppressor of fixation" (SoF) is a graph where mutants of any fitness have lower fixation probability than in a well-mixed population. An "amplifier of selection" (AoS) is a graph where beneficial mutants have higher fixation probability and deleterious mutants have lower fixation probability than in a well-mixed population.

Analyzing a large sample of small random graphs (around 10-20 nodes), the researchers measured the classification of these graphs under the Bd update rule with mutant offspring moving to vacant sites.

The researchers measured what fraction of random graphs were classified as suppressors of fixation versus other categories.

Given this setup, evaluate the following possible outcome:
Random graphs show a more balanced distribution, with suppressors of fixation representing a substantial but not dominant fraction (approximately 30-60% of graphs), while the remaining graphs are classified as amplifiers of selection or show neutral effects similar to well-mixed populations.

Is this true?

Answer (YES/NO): NO